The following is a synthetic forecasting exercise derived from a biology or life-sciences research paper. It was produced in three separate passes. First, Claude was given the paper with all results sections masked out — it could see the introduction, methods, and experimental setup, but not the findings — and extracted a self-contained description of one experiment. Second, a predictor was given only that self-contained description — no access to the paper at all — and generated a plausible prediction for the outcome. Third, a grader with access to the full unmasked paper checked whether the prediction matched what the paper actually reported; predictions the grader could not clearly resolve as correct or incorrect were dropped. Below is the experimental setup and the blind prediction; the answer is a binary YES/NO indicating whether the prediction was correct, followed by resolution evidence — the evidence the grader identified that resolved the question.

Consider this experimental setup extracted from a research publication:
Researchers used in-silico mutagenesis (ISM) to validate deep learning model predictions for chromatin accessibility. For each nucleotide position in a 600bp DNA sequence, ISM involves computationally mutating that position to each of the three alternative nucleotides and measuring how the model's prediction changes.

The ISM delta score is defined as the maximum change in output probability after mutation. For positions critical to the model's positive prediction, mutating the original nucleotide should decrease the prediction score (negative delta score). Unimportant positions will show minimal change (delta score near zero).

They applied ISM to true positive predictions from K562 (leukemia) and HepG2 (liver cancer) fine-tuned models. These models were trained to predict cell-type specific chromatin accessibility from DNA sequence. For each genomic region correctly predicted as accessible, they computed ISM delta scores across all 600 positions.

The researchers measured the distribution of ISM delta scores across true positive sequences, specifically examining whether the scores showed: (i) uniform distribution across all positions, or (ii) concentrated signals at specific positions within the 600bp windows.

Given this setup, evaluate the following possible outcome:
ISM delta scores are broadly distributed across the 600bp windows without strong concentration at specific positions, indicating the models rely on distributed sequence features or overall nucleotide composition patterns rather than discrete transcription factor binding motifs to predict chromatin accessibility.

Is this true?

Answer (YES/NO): NO